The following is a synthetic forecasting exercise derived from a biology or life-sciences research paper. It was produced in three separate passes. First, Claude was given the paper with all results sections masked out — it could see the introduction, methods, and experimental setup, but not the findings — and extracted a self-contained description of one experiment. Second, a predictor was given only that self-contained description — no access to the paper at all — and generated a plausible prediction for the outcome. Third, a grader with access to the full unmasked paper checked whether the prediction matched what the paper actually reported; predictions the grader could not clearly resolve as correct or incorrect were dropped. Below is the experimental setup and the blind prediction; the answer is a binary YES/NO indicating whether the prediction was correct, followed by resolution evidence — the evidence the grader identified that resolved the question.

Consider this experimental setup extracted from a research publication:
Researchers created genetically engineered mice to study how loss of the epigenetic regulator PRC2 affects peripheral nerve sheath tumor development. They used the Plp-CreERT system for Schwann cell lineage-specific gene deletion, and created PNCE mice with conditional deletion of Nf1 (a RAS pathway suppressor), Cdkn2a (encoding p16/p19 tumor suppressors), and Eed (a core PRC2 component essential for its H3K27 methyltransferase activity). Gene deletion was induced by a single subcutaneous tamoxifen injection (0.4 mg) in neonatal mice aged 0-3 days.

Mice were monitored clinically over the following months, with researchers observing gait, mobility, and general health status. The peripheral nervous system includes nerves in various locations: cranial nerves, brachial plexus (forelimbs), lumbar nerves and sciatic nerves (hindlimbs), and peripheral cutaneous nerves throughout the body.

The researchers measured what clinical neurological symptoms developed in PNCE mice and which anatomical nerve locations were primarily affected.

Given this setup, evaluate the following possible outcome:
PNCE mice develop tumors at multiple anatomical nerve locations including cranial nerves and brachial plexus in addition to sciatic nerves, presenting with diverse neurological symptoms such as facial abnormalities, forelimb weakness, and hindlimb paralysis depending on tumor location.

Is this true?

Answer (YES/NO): NO